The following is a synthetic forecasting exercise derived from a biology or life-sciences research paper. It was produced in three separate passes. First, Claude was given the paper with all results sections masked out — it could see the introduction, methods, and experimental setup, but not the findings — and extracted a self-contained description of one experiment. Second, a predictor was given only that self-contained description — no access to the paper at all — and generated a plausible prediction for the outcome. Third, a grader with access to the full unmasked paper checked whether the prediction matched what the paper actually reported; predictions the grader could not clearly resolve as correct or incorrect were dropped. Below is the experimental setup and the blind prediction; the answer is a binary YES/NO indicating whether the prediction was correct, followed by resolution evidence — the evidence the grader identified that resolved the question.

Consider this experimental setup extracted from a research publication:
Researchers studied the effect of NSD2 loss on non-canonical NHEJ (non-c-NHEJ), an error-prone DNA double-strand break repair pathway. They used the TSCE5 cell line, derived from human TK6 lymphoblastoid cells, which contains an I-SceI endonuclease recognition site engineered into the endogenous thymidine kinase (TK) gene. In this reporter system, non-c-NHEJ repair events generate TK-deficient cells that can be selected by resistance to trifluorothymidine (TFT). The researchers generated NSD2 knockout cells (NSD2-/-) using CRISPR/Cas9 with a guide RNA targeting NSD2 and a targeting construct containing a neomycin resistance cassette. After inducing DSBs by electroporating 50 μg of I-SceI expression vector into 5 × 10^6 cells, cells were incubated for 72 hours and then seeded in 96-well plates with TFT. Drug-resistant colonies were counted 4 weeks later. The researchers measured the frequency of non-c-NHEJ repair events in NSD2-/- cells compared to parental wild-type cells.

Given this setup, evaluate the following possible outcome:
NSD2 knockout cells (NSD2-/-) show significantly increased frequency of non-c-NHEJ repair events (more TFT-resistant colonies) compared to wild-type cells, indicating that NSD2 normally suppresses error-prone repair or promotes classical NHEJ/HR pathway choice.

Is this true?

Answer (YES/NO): YES